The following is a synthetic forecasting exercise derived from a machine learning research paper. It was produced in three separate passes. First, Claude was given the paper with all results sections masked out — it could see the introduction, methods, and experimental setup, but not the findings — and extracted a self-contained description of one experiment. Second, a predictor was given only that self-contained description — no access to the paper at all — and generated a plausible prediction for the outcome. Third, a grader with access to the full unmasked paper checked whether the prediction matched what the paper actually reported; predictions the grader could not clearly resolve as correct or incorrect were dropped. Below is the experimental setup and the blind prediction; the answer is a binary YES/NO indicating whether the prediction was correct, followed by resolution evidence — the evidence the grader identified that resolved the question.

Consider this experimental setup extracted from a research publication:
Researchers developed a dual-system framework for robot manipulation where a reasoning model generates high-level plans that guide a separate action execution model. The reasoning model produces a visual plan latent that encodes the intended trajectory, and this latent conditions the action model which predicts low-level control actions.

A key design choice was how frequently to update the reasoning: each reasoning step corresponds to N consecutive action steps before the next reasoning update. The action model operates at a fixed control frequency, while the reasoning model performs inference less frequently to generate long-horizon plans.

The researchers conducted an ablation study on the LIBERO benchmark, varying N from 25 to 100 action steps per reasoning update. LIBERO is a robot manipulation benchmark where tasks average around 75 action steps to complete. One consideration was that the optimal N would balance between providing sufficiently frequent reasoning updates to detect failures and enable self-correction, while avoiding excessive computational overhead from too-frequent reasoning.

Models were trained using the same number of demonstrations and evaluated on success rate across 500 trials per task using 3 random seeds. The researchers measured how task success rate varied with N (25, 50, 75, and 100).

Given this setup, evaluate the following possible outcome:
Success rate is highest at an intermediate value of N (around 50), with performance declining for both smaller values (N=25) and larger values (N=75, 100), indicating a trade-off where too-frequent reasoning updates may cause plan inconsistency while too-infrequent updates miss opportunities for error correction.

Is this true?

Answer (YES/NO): NO